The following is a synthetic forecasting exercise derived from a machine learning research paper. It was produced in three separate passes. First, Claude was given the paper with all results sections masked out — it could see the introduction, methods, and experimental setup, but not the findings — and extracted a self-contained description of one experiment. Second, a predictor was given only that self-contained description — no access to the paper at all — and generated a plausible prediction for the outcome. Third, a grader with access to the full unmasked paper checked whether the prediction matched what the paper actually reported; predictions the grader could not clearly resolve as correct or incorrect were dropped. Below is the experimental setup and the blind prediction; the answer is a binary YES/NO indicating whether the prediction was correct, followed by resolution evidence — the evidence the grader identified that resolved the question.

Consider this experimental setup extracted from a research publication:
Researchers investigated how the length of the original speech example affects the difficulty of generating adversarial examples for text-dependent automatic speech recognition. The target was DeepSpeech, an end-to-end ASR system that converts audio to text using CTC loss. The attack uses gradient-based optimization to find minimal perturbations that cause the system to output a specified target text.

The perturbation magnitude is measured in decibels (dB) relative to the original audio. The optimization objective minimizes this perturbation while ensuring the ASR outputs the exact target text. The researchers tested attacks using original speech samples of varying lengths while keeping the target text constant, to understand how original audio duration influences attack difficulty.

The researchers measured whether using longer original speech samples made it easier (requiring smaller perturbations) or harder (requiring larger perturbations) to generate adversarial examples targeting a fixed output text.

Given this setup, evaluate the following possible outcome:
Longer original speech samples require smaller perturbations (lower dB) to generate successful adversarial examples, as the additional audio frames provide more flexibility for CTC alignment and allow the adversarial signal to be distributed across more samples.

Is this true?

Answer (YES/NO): YES